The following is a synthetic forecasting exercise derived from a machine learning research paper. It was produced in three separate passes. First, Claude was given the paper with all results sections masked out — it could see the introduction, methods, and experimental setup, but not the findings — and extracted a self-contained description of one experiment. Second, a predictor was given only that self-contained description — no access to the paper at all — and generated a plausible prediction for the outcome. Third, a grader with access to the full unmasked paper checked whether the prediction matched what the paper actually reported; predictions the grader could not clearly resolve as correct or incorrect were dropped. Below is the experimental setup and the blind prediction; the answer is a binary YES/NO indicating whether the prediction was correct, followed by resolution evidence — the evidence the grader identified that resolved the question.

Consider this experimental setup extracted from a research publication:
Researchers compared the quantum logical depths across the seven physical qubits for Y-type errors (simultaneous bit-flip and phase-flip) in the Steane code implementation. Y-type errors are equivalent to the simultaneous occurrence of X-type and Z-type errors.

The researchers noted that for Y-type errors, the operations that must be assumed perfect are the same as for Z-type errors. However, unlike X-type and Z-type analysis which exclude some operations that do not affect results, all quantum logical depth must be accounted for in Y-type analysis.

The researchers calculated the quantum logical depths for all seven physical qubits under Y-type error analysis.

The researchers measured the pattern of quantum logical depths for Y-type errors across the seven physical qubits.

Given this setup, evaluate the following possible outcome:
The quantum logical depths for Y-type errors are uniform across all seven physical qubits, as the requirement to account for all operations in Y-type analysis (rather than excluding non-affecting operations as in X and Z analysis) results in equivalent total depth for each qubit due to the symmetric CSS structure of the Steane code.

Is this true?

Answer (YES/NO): NO